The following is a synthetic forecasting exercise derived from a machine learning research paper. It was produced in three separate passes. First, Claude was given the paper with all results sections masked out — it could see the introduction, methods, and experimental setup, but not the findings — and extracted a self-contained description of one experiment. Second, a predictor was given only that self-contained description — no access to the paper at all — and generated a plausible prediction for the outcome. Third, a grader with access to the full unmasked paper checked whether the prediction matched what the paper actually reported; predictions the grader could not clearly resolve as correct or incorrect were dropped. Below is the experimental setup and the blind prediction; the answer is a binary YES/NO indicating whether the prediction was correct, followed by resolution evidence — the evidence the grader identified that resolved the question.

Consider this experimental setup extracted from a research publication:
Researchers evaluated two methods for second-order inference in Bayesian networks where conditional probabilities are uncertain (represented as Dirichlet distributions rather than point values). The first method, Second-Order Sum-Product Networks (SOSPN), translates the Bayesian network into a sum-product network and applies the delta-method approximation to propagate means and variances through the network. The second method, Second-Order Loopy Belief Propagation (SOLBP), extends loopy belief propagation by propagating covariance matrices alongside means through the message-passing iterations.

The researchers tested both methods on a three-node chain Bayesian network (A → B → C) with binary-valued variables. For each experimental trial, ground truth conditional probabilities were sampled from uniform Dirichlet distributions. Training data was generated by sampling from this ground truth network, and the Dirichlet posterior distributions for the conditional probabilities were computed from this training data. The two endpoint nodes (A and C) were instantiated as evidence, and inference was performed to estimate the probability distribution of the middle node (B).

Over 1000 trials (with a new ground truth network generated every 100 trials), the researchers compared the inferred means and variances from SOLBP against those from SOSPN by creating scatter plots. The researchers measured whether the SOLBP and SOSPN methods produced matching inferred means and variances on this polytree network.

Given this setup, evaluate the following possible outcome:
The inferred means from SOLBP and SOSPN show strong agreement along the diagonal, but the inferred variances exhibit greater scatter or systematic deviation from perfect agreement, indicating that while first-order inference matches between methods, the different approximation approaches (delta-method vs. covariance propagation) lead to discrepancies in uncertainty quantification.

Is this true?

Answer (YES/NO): NO